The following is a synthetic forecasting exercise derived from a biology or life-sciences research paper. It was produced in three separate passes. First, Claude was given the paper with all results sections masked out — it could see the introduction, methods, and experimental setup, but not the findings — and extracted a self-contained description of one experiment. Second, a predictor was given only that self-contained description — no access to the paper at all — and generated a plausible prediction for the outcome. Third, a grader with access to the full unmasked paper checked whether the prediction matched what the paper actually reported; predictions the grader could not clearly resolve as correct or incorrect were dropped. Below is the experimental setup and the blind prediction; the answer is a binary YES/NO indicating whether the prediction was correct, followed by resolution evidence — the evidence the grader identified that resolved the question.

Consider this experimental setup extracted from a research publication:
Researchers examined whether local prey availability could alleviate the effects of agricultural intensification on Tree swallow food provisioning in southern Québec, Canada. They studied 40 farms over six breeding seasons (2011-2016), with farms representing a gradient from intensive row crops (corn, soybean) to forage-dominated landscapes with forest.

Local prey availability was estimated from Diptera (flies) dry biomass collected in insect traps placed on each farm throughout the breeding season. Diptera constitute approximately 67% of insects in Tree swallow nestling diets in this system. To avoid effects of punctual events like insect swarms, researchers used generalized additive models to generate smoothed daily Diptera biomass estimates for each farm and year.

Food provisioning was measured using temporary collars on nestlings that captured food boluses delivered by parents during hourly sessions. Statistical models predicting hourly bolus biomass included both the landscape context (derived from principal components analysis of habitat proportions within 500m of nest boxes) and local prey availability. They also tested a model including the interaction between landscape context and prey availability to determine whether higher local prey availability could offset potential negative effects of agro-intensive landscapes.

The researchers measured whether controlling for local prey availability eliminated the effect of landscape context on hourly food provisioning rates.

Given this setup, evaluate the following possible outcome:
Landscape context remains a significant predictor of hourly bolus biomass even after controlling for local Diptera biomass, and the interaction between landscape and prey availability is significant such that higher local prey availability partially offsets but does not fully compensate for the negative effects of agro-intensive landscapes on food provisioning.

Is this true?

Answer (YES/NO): NO